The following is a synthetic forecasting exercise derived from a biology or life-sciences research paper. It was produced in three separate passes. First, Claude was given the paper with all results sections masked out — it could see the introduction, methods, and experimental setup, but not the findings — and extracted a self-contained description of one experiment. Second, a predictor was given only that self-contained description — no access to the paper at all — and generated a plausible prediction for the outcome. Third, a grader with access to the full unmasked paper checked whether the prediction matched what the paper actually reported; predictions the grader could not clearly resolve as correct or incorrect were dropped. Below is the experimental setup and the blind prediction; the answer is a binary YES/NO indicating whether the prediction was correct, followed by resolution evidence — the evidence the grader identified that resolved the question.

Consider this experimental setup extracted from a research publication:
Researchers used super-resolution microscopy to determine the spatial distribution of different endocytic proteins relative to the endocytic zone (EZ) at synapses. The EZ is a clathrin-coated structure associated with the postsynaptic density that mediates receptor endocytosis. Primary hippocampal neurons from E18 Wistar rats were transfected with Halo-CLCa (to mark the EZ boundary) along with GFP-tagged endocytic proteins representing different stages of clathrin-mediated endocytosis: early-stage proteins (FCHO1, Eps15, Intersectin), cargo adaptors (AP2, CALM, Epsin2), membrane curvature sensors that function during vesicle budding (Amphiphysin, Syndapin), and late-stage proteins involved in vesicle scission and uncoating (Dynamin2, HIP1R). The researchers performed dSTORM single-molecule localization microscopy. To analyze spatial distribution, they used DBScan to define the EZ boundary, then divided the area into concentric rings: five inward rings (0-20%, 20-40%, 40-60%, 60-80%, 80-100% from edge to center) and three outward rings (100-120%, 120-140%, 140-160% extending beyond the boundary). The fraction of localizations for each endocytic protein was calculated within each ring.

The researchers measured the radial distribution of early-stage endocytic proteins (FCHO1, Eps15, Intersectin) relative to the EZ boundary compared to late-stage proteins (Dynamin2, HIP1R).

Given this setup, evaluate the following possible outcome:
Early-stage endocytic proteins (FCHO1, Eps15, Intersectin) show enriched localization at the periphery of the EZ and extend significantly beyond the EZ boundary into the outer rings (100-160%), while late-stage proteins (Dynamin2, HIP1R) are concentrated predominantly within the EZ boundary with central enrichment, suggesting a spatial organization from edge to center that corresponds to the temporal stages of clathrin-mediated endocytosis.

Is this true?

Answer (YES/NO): NO